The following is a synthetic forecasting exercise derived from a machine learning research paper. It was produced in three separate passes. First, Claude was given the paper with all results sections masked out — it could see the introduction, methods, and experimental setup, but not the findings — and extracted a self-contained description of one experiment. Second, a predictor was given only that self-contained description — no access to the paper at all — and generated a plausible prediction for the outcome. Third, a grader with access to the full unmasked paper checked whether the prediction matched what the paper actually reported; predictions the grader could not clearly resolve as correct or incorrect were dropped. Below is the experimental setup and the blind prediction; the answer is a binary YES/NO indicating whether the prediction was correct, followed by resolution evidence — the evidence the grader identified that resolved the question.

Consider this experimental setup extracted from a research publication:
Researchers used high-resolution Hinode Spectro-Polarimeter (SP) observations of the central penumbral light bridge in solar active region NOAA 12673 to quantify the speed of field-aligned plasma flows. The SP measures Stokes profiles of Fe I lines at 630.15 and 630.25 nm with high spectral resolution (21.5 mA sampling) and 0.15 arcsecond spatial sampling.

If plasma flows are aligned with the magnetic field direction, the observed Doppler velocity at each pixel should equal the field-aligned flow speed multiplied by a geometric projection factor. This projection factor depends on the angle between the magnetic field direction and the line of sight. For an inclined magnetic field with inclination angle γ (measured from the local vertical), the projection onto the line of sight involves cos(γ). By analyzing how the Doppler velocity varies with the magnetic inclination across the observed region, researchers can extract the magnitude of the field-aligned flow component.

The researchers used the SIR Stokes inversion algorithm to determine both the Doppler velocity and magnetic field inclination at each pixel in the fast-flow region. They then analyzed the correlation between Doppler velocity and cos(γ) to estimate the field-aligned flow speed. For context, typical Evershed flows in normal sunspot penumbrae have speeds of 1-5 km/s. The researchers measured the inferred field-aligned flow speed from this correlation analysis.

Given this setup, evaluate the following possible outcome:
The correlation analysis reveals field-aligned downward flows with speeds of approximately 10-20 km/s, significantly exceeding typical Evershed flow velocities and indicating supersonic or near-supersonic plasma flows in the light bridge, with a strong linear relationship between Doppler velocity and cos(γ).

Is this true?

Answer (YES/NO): NO